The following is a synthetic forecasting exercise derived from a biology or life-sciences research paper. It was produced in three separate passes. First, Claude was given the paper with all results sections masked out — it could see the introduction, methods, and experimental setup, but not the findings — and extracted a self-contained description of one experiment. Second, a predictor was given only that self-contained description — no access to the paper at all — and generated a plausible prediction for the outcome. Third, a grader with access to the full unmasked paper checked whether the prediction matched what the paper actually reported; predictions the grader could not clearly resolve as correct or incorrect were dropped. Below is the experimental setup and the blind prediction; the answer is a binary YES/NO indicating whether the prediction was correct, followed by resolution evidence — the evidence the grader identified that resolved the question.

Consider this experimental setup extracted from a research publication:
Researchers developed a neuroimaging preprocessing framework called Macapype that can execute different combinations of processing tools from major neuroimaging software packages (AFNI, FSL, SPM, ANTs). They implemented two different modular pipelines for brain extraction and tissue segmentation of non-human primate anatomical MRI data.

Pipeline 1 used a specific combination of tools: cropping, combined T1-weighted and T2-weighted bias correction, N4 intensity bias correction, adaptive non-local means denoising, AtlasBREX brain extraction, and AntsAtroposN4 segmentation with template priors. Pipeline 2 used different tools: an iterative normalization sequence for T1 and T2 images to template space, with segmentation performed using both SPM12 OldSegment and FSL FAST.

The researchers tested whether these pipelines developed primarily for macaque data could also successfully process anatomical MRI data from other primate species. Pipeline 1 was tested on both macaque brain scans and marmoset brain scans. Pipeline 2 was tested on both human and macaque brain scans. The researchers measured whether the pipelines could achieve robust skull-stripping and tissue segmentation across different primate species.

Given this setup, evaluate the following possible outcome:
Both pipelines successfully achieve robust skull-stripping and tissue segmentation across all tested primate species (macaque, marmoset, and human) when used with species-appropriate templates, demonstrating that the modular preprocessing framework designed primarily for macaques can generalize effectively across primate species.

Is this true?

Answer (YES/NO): YES